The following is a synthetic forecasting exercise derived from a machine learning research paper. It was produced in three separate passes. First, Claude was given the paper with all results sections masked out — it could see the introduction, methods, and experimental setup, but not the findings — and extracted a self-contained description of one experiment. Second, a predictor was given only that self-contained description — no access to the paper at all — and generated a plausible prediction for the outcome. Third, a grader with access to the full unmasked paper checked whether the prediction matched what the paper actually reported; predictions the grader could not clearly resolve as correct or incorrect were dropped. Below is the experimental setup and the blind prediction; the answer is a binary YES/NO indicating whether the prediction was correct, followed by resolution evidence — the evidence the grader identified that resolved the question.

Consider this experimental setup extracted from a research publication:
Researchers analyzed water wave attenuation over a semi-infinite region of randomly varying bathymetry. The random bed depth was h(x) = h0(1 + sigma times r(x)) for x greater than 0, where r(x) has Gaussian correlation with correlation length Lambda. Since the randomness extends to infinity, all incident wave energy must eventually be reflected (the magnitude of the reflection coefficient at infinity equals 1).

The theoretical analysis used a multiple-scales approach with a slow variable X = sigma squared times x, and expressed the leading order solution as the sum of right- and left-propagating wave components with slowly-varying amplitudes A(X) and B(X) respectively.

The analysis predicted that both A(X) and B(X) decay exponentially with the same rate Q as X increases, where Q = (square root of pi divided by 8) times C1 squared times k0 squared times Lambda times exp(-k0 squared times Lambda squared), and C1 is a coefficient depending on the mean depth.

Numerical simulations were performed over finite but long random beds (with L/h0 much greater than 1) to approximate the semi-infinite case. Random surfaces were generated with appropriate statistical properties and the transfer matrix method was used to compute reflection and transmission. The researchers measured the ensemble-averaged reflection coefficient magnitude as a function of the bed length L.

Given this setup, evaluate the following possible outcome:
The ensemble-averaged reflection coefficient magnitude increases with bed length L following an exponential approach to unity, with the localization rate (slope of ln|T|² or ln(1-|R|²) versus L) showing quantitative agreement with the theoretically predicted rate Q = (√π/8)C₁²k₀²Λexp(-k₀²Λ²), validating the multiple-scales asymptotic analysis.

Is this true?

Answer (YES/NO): NO